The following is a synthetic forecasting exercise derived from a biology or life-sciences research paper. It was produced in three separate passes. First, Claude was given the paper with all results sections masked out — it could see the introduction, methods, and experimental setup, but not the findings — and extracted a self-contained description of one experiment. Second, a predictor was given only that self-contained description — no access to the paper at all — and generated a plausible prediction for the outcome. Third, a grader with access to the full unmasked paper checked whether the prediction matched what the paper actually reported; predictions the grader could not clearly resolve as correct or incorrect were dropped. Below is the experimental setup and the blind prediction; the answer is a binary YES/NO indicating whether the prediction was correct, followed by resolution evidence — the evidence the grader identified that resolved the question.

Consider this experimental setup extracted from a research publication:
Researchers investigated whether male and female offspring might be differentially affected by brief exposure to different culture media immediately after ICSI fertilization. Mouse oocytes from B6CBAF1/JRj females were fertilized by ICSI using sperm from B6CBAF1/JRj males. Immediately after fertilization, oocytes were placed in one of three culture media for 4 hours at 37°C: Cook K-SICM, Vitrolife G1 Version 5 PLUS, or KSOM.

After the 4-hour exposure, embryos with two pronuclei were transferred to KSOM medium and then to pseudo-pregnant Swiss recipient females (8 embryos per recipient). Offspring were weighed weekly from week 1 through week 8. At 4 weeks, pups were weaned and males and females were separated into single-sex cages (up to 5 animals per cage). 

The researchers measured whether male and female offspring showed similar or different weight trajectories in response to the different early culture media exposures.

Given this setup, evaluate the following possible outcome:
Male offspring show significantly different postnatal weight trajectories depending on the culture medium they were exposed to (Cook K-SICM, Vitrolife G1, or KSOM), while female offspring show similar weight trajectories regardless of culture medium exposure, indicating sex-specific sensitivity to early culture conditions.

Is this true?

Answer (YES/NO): NO